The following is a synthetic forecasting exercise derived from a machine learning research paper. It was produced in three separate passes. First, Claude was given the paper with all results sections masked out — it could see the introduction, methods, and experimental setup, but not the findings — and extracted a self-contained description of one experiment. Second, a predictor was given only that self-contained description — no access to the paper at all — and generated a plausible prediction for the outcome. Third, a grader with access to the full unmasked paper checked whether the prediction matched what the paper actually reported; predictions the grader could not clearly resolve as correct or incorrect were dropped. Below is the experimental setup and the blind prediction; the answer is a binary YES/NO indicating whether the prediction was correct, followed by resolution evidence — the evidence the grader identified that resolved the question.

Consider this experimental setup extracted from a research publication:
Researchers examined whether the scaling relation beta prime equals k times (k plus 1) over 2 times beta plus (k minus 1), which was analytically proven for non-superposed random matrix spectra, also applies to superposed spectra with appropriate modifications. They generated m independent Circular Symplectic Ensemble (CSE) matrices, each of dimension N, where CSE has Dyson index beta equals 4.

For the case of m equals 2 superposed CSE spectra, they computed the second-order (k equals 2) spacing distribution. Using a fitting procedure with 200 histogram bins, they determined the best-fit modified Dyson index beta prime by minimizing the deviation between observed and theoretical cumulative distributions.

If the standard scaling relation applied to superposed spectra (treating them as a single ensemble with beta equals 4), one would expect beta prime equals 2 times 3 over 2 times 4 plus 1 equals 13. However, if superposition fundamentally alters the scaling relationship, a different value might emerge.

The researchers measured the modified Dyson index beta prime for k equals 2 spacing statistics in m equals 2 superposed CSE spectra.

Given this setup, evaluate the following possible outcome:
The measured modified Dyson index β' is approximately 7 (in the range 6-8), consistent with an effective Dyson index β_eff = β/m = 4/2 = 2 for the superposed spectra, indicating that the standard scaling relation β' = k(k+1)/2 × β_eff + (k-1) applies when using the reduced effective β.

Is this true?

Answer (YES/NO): NO